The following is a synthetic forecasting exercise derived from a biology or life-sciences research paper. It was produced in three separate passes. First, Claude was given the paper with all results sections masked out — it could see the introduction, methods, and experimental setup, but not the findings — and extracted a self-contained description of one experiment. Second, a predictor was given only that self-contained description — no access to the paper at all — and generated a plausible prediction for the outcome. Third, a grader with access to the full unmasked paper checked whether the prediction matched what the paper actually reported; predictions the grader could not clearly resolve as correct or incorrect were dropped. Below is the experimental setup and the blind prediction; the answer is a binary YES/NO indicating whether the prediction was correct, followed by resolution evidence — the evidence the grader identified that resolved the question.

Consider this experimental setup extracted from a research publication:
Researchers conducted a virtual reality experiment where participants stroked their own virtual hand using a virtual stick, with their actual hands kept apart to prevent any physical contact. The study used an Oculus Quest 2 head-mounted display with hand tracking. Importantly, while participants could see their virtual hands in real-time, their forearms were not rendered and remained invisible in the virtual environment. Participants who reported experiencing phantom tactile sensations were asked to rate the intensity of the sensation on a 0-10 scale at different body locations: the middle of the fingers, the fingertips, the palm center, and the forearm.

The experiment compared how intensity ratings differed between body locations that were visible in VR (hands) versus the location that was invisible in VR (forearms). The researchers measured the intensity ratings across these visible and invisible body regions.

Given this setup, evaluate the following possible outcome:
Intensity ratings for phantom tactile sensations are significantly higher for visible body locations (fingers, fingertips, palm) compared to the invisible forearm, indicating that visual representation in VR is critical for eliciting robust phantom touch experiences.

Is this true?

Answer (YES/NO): NO